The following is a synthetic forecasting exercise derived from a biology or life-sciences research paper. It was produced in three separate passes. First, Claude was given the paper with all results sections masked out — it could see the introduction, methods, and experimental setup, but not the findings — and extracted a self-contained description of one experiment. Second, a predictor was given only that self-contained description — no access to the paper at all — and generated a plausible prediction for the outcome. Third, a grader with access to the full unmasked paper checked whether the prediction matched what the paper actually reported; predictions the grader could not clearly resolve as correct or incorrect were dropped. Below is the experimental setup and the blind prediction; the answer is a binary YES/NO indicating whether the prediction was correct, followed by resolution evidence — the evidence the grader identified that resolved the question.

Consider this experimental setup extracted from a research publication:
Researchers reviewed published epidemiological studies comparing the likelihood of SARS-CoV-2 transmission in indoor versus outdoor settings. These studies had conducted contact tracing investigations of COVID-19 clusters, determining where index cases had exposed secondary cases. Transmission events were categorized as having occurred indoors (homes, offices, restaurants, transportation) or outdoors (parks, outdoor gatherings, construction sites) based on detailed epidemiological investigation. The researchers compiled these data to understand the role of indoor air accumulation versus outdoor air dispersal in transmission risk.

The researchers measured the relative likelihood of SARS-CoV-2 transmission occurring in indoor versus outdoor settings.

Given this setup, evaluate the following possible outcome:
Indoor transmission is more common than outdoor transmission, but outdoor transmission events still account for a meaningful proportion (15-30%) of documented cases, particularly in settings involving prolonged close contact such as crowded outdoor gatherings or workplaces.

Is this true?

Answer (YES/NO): NO